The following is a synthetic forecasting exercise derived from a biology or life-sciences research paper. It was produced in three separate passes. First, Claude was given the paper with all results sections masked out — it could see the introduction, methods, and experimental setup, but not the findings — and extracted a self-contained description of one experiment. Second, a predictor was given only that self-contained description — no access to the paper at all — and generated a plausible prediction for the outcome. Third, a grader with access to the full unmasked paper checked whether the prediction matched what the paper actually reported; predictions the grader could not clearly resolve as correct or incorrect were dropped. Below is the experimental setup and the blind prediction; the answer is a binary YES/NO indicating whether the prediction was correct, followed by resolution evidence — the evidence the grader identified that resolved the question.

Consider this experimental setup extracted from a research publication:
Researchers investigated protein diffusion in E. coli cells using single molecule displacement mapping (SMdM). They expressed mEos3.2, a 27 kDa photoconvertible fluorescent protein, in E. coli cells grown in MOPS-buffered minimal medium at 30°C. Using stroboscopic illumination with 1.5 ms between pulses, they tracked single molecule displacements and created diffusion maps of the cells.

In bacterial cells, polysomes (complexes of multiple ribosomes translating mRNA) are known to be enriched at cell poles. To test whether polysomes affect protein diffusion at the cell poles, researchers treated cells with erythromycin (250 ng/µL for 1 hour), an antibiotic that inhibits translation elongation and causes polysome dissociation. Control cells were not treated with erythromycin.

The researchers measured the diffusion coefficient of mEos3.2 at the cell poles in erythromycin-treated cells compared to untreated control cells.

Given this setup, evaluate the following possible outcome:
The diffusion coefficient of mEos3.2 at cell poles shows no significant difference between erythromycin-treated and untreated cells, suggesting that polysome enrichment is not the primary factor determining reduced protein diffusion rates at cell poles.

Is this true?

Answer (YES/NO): NO